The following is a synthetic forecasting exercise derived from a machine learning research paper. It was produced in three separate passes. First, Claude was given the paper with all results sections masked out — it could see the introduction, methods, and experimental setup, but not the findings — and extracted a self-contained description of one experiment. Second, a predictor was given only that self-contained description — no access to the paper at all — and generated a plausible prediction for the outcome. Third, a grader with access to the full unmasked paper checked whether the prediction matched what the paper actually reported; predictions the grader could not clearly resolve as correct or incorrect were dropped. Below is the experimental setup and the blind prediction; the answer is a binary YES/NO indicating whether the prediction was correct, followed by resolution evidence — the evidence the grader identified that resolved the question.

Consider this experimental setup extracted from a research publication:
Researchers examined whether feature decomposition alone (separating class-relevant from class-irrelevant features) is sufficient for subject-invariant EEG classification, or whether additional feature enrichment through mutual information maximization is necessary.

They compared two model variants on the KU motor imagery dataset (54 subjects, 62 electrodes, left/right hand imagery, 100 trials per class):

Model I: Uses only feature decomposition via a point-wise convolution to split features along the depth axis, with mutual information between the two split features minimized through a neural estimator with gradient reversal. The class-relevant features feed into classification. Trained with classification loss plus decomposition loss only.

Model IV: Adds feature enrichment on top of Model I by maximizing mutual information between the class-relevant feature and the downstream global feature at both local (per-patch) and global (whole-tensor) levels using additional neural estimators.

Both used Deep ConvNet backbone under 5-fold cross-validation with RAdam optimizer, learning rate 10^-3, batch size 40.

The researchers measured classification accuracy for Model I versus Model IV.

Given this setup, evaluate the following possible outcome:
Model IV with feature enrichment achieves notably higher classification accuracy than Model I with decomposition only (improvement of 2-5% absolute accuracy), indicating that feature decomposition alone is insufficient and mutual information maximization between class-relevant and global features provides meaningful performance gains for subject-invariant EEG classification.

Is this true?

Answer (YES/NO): NO